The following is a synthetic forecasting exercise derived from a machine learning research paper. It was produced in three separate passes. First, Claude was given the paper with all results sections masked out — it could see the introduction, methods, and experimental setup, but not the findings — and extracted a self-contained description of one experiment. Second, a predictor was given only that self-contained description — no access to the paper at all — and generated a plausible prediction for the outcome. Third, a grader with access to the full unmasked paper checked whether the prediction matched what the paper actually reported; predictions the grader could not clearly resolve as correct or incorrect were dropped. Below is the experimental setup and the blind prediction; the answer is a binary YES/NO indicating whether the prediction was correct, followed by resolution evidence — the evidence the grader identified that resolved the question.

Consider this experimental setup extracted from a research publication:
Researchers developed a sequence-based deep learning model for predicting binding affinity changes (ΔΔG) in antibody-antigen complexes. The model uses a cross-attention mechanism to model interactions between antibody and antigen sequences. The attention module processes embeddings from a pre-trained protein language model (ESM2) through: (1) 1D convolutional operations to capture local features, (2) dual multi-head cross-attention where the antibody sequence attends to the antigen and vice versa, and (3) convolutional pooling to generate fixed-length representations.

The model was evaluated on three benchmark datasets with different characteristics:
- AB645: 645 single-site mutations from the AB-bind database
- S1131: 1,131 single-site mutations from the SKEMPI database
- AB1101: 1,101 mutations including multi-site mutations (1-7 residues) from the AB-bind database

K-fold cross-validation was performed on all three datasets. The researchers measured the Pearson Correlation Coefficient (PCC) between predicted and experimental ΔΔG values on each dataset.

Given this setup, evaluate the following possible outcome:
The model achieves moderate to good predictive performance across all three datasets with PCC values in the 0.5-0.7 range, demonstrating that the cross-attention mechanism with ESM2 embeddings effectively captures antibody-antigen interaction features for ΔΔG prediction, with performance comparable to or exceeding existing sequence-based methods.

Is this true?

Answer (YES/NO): NO